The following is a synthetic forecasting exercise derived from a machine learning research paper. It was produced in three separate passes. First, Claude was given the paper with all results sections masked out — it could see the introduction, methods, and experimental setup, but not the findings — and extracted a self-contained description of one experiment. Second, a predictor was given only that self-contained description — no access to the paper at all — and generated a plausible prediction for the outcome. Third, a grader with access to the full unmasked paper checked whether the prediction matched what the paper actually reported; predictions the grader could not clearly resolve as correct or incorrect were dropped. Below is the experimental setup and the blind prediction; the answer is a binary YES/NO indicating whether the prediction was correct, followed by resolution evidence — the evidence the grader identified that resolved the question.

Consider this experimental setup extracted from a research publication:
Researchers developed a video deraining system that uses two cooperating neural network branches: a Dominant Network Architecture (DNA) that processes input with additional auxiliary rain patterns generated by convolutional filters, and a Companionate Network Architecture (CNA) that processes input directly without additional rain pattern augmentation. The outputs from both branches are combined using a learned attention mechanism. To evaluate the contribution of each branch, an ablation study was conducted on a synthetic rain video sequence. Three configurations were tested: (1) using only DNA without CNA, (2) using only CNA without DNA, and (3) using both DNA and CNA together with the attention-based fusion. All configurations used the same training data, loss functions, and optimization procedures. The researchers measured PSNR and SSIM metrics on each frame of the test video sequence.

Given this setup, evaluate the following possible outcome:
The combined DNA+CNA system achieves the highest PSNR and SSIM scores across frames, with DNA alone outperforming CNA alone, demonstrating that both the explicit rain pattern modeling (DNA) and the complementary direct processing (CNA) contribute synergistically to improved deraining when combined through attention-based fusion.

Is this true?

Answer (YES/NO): YES